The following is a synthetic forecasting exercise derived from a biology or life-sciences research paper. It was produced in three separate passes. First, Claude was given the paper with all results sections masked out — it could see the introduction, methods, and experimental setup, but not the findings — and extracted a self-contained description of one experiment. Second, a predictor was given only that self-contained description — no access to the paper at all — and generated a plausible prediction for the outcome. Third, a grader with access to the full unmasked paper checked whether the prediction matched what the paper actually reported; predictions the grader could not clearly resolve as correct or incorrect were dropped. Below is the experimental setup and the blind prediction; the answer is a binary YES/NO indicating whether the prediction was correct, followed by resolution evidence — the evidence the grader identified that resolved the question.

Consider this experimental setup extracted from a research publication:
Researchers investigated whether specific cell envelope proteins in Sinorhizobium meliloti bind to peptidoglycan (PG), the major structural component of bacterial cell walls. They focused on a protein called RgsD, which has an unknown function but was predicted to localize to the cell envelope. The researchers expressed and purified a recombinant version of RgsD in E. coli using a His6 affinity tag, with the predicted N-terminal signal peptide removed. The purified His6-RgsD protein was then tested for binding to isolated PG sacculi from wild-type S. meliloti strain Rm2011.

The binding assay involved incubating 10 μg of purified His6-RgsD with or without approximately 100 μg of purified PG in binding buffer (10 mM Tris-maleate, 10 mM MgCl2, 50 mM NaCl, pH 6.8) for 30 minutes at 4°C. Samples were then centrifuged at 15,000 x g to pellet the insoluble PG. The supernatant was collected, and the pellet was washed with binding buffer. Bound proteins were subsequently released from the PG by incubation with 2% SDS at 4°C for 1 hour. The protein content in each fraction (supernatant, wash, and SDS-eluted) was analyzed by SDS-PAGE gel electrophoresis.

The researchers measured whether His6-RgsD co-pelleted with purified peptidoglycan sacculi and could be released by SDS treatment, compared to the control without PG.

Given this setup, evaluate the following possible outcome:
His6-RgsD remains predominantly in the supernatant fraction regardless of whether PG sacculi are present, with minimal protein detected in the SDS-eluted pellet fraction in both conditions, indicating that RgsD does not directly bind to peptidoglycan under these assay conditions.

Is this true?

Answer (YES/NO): NO